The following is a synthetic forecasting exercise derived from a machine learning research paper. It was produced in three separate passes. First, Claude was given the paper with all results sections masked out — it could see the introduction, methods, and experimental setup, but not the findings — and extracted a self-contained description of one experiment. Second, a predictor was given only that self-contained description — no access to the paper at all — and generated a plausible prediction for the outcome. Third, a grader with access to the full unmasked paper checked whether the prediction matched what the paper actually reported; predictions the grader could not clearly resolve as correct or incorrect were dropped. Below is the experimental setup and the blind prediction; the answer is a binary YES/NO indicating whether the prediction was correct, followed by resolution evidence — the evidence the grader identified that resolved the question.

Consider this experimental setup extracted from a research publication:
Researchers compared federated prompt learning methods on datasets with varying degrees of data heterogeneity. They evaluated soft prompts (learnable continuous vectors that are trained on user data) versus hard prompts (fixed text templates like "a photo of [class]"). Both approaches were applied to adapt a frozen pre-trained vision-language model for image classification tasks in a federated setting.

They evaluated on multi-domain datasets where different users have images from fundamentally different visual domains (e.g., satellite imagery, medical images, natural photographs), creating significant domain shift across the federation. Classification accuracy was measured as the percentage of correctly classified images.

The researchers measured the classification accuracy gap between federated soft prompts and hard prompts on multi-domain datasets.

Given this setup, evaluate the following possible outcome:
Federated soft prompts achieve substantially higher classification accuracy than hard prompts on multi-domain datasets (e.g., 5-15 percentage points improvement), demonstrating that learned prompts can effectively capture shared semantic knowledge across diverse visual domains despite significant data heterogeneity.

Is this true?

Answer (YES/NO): YES